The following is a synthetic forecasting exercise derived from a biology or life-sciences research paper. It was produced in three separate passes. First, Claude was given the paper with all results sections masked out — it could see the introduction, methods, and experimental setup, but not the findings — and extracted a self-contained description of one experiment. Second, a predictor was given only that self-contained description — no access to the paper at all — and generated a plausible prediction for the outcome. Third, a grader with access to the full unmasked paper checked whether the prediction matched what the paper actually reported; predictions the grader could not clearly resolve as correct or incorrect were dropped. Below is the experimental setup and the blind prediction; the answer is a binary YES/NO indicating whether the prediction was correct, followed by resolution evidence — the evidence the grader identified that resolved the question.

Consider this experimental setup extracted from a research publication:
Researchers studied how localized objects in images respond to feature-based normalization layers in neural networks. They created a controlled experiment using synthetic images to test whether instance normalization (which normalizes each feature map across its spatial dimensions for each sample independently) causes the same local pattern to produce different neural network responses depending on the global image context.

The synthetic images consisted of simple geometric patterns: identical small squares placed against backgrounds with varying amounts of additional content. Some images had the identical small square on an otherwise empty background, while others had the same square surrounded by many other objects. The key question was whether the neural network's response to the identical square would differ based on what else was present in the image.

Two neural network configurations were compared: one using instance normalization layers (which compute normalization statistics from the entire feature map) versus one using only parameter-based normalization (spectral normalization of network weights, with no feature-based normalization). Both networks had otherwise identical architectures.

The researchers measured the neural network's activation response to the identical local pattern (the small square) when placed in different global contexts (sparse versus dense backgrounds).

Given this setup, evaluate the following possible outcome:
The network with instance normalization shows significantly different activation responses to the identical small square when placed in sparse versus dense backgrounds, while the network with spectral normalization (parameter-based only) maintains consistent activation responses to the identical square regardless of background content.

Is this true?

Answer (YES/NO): YES